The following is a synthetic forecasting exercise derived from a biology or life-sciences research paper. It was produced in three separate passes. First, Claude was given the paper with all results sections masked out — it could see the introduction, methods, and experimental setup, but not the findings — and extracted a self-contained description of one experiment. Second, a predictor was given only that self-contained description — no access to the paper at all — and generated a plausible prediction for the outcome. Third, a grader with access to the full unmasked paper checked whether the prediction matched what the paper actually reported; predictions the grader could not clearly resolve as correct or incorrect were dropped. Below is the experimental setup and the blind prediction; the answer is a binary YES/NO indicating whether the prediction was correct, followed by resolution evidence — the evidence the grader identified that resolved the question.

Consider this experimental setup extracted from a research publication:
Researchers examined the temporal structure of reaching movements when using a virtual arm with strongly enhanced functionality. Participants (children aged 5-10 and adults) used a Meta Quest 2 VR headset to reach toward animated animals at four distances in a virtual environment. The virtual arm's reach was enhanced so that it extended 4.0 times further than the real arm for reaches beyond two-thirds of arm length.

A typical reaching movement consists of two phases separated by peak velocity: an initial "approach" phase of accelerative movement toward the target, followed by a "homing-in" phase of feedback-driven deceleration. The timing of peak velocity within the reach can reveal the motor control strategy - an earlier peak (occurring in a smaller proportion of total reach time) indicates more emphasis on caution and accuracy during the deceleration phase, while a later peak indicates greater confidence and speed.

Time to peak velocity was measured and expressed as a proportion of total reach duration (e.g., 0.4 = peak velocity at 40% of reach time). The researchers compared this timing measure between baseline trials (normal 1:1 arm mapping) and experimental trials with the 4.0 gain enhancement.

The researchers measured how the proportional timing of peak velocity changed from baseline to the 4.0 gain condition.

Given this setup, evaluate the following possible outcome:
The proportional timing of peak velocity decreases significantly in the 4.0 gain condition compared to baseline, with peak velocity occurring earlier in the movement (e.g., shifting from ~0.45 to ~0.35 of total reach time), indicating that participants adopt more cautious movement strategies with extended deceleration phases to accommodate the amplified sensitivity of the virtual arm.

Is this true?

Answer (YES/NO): NO